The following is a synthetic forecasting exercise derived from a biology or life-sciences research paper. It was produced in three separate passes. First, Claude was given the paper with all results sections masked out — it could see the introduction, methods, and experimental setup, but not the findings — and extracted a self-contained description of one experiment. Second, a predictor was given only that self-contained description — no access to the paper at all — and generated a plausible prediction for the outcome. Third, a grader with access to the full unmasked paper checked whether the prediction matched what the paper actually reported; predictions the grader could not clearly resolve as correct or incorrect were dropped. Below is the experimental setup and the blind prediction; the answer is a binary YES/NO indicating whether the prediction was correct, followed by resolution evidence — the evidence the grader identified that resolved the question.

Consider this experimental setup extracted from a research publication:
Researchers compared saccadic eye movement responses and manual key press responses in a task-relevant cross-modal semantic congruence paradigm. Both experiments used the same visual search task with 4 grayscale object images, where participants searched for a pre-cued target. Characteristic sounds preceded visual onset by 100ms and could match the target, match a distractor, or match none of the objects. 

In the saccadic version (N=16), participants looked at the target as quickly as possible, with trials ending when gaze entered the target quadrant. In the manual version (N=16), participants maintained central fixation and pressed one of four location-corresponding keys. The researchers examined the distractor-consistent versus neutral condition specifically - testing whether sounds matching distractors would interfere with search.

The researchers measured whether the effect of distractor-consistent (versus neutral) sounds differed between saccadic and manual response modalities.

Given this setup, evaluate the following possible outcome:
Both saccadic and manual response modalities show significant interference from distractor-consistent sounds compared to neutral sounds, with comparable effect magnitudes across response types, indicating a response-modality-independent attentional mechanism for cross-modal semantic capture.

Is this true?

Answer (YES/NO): NO